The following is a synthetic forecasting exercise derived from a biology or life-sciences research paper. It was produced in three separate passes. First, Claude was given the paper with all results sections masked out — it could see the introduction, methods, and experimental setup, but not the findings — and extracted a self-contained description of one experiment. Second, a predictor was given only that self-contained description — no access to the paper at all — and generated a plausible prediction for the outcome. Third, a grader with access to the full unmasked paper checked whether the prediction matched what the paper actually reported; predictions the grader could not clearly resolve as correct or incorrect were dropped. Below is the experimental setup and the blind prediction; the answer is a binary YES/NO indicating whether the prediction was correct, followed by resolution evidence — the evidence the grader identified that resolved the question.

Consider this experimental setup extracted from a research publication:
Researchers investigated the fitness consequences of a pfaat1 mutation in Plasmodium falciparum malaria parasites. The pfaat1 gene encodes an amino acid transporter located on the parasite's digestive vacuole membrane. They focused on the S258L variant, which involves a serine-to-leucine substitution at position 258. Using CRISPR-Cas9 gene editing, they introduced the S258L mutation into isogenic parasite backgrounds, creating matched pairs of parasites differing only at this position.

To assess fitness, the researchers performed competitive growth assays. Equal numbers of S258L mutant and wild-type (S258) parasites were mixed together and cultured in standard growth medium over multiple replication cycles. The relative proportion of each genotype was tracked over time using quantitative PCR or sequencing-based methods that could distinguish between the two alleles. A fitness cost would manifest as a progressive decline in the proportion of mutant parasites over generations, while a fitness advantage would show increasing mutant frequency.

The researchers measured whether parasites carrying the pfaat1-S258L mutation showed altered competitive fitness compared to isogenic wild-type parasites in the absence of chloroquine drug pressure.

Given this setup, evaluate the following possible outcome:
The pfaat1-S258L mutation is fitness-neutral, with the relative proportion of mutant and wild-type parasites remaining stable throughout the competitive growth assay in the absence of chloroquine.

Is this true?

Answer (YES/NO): NO